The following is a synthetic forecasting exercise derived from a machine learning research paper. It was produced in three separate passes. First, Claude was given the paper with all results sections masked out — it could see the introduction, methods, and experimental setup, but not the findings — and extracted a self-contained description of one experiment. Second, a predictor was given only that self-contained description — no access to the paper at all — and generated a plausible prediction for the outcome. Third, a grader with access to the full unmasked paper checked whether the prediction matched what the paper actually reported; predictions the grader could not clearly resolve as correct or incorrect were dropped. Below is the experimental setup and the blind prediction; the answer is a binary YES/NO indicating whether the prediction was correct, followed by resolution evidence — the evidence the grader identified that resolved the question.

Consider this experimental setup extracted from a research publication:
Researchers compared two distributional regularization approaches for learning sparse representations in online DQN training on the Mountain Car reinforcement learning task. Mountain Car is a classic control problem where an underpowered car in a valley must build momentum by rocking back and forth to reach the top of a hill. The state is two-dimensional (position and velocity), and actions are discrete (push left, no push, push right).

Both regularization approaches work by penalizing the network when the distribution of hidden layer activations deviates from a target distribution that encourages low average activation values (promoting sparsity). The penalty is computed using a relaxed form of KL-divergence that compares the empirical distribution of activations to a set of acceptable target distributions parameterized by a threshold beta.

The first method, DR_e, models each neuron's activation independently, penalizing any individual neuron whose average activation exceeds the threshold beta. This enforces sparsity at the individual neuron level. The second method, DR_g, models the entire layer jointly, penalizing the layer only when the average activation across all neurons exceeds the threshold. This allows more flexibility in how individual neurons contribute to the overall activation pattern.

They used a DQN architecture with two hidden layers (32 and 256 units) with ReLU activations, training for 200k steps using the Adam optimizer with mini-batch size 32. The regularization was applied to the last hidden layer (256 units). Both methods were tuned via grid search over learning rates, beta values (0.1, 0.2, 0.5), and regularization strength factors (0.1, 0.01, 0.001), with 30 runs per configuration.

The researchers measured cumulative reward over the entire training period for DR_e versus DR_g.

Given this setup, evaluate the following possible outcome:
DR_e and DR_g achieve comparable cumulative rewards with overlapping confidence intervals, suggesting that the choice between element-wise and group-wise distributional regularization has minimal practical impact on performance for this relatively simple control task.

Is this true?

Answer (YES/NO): YES